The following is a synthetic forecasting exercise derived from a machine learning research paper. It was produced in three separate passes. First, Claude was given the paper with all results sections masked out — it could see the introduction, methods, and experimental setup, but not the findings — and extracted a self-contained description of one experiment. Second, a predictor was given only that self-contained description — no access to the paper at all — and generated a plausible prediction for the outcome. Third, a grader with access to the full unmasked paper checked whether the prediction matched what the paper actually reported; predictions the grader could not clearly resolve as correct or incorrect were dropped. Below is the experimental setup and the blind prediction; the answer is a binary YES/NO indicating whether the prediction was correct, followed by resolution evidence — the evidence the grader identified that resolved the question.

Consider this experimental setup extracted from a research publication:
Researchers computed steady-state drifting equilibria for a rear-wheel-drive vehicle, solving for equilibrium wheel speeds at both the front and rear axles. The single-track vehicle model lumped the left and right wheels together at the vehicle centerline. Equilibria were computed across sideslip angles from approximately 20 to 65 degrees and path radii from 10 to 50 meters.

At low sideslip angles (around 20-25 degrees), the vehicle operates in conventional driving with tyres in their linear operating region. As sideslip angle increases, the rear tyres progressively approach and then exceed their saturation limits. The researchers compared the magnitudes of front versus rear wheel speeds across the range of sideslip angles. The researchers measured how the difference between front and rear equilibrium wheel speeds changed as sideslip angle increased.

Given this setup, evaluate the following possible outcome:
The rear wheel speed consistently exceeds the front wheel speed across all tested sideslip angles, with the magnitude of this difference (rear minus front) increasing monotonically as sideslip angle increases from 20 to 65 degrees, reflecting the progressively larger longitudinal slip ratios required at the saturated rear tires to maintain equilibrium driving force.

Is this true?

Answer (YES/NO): NO